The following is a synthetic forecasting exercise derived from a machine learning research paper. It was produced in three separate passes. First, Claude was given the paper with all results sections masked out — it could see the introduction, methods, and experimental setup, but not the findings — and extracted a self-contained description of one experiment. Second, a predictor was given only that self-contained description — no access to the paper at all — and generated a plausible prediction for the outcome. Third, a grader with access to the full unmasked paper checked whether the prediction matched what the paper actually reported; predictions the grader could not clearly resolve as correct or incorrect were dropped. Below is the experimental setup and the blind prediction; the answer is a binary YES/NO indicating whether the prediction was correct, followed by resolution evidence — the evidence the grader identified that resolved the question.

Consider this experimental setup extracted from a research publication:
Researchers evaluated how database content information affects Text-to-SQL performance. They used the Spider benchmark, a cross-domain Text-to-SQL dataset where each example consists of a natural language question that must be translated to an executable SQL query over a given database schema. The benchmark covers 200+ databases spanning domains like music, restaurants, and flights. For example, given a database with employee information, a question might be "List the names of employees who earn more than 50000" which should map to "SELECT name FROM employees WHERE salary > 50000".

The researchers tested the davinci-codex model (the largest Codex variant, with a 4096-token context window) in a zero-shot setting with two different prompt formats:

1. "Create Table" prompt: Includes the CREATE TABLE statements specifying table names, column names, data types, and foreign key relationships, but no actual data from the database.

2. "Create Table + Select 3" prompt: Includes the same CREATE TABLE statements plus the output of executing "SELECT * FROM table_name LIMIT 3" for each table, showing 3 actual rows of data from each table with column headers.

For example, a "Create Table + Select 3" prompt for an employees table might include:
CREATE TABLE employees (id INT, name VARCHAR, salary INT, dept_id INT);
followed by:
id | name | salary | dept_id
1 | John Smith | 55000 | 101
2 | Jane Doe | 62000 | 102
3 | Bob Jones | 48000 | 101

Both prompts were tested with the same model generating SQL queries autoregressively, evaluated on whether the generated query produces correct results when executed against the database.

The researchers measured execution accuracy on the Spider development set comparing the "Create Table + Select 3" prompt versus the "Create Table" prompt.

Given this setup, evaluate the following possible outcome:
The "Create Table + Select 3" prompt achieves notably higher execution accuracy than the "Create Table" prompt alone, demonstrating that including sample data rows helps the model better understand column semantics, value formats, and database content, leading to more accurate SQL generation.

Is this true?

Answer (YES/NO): YES